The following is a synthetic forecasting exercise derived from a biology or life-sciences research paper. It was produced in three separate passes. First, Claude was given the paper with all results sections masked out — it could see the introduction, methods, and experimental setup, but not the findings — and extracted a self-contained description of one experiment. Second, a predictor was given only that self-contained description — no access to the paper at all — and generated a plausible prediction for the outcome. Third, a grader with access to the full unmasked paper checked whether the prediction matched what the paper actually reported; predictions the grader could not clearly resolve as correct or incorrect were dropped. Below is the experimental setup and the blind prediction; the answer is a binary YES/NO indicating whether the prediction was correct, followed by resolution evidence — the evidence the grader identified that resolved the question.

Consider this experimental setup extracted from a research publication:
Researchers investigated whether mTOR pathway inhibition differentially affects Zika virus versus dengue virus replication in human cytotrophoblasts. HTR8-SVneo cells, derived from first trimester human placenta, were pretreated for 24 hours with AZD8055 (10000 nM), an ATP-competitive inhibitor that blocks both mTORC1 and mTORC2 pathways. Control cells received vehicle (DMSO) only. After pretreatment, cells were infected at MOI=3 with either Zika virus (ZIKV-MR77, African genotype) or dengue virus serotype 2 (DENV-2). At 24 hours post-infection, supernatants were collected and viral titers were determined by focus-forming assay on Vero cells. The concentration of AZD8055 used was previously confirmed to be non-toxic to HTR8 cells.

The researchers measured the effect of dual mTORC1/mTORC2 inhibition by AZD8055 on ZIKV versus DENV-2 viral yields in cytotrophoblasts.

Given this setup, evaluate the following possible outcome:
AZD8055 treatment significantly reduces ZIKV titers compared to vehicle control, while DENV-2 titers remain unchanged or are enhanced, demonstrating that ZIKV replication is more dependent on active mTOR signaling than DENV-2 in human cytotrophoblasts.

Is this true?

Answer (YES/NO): NO